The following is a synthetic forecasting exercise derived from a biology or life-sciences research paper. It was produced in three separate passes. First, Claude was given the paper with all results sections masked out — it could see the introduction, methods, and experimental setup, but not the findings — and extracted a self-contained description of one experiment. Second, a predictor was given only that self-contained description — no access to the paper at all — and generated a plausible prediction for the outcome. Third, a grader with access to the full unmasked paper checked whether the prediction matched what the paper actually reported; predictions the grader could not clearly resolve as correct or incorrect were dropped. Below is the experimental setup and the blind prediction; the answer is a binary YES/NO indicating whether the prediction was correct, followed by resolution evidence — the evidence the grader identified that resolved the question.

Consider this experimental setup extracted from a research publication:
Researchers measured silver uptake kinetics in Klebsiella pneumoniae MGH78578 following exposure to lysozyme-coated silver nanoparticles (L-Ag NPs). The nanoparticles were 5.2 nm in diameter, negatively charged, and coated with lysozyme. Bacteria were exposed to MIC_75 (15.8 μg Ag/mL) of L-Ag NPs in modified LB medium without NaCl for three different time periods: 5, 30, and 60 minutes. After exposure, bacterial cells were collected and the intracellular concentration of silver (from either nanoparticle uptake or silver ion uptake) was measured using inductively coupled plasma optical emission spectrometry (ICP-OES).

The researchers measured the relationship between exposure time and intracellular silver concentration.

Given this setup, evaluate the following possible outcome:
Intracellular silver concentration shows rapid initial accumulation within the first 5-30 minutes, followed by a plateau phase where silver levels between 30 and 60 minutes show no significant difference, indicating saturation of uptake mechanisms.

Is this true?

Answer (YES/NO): NO